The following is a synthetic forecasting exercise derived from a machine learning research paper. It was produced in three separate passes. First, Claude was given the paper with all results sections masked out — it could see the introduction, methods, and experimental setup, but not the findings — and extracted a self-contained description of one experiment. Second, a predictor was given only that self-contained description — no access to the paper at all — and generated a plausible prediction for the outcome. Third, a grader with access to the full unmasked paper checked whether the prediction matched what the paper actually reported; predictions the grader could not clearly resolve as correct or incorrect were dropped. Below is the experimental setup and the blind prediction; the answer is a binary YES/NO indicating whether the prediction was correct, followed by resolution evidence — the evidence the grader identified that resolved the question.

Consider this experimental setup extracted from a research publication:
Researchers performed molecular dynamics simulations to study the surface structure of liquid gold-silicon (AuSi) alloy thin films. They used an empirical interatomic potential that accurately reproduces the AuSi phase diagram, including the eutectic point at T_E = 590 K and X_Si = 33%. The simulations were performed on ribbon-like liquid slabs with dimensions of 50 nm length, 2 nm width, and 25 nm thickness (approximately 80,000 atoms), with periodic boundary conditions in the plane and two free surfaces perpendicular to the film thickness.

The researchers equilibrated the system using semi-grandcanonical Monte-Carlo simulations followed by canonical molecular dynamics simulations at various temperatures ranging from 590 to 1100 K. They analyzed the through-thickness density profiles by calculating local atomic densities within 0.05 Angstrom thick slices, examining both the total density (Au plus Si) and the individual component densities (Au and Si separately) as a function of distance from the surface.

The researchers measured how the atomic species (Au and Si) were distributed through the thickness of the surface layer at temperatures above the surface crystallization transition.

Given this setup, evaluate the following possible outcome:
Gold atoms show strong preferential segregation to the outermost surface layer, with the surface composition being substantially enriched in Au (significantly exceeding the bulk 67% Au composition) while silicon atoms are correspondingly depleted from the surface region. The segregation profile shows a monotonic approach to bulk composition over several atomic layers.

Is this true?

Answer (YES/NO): NO